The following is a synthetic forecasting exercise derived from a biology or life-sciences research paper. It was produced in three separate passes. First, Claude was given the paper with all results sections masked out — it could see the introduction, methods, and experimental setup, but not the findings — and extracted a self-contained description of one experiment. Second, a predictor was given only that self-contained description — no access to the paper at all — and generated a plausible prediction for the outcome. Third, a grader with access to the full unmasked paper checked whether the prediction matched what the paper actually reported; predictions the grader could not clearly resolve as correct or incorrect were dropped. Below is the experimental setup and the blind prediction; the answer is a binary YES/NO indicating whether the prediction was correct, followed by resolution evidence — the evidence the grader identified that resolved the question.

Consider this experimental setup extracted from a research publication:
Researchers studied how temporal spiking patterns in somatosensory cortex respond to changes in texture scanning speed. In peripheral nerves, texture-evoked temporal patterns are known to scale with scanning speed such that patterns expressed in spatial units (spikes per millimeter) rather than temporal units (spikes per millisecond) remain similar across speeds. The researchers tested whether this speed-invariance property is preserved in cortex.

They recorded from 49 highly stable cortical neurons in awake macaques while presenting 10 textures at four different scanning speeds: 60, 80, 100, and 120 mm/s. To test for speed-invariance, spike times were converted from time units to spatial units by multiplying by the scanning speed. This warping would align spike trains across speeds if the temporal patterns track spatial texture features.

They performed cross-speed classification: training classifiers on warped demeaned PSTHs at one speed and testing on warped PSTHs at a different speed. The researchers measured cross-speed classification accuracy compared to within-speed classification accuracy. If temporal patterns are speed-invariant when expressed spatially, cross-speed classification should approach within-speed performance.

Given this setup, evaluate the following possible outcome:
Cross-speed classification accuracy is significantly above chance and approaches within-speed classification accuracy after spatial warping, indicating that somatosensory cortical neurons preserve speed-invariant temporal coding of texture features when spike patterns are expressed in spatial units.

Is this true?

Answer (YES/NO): YES